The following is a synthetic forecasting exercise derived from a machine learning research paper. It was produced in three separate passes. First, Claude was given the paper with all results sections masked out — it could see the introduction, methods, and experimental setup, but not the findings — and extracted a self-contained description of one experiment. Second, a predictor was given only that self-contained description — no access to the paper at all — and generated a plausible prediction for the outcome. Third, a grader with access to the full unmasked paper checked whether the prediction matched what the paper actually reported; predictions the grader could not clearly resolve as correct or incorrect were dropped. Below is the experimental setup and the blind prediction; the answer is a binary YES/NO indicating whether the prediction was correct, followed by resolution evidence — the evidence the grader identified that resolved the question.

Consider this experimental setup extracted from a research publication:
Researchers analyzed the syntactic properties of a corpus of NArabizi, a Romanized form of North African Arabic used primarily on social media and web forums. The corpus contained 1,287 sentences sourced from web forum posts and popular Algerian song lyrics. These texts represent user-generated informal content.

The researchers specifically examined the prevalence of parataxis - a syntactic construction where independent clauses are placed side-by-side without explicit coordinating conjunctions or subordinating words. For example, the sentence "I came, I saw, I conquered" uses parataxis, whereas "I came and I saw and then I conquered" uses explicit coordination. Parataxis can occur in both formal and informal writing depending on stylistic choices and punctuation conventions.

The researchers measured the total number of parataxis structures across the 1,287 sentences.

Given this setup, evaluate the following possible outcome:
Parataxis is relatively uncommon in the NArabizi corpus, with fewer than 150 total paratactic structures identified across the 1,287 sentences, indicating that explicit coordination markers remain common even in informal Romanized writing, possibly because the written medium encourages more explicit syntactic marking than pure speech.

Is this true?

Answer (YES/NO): NO